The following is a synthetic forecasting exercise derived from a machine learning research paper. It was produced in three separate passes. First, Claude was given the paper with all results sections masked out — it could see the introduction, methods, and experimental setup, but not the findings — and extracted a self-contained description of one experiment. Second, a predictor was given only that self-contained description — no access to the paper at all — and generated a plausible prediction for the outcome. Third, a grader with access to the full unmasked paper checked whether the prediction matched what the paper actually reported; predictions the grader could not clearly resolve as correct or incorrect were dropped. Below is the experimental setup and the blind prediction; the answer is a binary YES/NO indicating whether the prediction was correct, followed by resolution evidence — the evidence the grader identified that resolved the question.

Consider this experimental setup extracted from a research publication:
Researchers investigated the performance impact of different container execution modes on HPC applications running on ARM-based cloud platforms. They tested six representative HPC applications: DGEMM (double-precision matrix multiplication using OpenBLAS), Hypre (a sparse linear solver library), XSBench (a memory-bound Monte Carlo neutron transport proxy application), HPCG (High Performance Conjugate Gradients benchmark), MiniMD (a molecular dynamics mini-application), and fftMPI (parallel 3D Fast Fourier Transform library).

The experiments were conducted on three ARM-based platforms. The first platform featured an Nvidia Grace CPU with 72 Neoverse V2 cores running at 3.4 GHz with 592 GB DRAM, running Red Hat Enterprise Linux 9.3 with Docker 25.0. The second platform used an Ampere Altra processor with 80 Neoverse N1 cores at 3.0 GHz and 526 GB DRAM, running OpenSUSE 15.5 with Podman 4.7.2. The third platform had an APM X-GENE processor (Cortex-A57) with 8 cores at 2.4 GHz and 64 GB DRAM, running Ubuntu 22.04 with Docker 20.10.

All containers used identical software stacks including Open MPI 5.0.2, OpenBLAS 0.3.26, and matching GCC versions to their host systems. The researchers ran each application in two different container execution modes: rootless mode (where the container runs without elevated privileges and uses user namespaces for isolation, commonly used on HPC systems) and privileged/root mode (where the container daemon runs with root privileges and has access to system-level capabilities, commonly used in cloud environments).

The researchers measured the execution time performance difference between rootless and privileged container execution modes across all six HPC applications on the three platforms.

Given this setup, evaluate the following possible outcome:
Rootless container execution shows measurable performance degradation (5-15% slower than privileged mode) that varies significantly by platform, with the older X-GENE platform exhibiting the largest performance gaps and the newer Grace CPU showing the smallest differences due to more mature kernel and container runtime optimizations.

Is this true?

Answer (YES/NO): NO